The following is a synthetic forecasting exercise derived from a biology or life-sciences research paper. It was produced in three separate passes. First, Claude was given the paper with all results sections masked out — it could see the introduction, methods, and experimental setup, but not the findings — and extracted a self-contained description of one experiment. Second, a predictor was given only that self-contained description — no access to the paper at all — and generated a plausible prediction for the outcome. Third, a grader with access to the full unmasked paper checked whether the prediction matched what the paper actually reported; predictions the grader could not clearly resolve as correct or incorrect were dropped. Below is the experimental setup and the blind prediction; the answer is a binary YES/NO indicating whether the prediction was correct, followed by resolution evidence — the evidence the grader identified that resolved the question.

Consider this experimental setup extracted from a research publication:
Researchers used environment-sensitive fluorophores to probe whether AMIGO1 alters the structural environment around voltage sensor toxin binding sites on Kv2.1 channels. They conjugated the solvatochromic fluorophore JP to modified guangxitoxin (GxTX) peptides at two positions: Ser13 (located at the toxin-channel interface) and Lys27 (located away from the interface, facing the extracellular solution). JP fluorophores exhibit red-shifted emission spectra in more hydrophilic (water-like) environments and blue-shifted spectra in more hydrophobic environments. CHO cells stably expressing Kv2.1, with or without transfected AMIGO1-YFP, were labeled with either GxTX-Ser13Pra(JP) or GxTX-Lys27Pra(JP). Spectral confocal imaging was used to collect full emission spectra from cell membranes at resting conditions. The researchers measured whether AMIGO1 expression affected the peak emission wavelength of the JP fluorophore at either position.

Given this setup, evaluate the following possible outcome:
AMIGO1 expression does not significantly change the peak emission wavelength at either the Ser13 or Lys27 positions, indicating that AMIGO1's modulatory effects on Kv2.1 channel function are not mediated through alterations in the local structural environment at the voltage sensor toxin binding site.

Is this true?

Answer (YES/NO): YES